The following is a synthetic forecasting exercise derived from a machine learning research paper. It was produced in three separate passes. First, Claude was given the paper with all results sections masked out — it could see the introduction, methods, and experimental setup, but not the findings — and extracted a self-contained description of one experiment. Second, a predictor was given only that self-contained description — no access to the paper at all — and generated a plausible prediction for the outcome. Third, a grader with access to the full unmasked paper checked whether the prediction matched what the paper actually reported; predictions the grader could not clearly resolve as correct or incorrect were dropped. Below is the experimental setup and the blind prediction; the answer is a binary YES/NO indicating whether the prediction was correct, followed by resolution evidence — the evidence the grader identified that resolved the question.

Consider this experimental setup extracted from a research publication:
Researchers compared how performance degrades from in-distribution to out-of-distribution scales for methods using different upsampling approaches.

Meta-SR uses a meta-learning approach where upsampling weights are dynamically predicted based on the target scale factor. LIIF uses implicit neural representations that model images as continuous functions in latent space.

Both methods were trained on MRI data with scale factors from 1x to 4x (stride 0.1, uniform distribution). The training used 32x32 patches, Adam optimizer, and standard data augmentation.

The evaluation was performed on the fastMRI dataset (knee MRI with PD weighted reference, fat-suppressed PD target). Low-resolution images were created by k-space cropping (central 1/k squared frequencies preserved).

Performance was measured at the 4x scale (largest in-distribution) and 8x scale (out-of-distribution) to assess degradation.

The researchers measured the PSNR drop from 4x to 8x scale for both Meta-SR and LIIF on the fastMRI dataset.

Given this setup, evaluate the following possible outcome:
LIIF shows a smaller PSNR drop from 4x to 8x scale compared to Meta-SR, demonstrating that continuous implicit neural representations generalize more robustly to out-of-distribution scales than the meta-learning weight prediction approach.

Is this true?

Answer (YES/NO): YES